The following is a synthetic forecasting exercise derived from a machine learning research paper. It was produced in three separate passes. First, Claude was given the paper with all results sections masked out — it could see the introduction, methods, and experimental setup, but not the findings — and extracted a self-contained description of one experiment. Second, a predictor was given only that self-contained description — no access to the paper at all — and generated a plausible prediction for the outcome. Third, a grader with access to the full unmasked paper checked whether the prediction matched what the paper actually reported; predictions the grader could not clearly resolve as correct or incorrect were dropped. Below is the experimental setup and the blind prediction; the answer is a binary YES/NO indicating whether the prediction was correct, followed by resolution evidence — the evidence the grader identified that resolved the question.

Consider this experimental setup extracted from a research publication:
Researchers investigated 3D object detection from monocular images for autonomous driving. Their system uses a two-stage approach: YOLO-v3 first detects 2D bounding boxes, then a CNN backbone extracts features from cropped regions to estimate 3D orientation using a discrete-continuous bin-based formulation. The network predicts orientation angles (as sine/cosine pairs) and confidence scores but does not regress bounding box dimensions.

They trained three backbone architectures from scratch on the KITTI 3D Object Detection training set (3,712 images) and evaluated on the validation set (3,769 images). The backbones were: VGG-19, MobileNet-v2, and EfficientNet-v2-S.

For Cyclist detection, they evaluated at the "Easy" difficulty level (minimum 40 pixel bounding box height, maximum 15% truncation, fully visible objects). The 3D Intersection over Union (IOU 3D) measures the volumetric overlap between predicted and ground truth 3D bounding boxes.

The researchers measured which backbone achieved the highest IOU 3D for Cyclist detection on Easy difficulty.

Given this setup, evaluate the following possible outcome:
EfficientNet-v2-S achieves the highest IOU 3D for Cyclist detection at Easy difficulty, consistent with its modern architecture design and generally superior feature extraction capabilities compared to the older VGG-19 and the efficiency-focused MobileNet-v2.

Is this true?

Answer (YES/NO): YES